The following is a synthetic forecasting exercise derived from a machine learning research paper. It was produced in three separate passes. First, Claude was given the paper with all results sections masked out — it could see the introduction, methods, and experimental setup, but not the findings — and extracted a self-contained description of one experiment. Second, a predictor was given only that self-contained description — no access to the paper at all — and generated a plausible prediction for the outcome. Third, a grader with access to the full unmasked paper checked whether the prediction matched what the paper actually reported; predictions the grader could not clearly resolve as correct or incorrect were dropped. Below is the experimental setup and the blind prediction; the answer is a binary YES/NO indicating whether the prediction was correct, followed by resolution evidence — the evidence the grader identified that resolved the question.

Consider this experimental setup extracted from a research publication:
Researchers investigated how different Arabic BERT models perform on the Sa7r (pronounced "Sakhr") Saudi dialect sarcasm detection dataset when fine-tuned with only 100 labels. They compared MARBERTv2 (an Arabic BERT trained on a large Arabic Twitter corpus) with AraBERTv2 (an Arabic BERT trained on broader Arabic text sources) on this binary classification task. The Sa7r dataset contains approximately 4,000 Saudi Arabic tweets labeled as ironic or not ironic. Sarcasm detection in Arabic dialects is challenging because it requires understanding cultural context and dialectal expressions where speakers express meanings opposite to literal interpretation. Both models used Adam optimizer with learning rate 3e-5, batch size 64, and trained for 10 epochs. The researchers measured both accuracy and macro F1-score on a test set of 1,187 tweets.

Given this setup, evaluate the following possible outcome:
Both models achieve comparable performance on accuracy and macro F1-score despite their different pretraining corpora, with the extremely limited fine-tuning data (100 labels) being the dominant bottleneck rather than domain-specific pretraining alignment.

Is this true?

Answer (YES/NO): YES